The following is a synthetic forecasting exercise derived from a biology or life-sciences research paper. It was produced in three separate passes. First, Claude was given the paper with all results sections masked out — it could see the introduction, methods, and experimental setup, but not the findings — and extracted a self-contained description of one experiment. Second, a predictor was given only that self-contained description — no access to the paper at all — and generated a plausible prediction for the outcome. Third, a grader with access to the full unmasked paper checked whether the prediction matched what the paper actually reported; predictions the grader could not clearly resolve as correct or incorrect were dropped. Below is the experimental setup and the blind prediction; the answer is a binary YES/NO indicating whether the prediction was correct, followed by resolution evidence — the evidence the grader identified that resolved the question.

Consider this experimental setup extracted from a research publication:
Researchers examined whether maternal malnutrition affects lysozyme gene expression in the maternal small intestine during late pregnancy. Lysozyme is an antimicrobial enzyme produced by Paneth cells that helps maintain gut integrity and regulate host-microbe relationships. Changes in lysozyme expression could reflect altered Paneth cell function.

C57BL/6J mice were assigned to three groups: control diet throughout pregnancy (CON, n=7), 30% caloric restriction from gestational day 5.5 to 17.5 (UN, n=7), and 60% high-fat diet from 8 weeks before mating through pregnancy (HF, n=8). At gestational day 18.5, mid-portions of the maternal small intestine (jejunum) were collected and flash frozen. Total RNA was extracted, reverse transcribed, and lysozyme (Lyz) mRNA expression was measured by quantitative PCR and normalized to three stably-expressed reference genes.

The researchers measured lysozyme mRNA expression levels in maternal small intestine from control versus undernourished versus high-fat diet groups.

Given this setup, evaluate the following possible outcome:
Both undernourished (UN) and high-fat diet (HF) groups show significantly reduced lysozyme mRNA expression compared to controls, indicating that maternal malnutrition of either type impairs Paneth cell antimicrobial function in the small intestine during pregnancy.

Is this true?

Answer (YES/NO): NO